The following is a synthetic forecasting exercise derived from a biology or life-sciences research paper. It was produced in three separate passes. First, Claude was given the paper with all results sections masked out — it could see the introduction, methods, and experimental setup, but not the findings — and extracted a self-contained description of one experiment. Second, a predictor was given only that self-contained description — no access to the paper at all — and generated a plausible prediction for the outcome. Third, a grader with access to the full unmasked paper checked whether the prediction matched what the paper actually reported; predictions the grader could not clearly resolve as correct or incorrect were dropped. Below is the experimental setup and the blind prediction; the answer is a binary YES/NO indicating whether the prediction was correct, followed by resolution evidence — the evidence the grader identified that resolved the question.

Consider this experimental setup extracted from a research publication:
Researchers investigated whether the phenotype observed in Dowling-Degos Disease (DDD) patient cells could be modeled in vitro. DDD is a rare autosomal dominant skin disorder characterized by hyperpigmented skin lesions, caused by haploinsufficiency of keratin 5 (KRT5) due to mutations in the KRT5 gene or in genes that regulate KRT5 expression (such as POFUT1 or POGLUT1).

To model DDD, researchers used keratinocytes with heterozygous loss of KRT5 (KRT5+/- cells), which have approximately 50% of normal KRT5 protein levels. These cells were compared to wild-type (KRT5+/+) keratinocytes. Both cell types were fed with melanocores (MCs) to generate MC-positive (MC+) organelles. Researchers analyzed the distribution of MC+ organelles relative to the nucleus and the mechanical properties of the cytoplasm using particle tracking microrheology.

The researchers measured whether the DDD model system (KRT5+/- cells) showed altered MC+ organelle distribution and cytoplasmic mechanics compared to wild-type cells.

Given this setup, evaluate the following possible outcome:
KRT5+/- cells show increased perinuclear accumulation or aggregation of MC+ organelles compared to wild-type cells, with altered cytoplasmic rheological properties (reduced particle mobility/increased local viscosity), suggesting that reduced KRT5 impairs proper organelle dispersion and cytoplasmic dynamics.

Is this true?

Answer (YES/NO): NO